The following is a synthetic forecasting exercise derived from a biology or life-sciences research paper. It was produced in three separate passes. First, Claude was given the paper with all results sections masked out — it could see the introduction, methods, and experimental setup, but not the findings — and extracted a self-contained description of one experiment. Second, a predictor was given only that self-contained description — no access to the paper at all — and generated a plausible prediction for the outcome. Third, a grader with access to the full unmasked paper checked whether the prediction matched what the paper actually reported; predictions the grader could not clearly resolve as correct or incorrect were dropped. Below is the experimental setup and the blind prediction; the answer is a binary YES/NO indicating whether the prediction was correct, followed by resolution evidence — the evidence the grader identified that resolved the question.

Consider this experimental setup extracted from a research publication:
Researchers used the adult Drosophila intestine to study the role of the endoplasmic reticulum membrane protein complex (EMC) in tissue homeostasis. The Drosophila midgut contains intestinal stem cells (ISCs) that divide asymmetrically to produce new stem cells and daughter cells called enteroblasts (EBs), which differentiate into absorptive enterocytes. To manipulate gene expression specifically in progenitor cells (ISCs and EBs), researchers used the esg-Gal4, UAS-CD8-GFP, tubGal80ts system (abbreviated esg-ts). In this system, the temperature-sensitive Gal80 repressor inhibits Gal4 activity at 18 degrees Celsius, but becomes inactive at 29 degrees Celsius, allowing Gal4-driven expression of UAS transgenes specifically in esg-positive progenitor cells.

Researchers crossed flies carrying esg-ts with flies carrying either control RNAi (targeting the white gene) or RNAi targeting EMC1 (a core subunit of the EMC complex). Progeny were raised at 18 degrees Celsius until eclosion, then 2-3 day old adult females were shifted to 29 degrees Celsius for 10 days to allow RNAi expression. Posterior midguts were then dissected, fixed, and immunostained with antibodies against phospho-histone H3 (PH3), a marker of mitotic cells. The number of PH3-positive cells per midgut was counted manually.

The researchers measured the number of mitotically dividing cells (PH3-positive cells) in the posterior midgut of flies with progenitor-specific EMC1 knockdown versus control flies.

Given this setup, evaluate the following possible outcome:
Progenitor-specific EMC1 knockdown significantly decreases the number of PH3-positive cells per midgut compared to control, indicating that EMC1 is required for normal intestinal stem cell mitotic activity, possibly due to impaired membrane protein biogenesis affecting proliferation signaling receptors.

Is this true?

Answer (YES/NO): NO